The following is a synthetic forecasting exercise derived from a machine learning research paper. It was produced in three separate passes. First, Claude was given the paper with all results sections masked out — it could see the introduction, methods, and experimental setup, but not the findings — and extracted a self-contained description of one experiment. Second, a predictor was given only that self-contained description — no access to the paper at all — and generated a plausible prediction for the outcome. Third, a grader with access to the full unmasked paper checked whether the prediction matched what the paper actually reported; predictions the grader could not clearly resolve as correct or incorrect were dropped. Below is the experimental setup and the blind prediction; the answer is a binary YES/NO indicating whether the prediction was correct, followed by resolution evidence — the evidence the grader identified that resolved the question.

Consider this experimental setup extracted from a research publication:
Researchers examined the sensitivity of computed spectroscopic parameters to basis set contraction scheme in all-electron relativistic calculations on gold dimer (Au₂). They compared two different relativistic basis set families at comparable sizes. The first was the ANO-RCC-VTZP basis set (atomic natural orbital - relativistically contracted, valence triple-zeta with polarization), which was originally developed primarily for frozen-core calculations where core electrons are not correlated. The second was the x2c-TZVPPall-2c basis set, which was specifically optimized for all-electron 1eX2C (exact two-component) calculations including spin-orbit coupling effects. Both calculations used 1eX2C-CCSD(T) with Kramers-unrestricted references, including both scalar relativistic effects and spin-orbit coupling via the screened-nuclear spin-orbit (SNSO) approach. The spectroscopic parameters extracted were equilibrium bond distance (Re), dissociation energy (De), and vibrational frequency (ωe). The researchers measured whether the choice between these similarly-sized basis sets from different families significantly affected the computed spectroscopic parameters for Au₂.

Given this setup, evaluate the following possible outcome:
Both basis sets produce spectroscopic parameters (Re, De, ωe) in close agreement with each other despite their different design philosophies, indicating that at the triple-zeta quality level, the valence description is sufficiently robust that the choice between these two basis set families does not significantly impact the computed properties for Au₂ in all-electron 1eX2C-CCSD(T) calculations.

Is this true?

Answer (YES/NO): NO